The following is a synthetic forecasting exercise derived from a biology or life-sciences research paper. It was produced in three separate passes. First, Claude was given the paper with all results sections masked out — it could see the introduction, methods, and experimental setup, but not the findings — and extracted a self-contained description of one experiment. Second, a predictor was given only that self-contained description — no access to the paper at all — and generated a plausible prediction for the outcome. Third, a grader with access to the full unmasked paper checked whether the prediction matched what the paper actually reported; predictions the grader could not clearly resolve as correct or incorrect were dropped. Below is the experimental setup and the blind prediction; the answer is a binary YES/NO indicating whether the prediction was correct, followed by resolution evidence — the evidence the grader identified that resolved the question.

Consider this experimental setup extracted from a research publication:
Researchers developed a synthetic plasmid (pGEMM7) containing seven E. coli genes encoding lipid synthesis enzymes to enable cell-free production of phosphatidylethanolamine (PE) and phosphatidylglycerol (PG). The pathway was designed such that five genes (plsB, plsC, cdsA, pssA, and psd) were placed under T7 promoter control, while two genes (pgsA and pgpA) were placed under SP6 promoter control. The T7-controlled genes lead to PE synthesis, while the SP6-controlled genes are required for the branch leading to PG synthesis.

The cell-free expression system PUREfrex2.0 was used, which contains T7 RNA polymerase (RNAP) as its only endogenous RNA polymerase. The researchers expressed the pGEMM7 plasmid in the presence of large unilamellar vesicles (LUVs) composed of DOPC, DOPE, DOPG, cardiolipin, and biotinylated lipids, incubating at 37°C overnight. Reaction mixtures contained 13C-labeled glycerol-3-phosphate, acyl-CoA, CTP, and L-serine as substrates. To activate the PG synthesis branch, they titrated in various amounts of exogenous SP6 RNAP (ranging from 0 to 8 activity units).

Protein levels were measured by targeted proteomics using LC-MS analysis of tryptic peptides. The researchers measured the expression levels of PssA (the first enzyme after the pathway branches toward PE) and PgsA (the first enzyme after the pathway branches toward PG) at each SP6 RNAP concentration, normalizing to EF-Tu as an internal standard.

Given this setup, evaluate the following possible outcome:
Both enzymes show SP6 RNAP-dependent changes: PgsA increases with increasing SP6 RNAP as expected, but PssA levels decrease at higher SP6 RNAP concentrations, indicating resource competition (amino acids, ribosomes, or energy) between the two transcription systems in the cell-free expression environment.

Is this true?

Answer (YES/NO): YES